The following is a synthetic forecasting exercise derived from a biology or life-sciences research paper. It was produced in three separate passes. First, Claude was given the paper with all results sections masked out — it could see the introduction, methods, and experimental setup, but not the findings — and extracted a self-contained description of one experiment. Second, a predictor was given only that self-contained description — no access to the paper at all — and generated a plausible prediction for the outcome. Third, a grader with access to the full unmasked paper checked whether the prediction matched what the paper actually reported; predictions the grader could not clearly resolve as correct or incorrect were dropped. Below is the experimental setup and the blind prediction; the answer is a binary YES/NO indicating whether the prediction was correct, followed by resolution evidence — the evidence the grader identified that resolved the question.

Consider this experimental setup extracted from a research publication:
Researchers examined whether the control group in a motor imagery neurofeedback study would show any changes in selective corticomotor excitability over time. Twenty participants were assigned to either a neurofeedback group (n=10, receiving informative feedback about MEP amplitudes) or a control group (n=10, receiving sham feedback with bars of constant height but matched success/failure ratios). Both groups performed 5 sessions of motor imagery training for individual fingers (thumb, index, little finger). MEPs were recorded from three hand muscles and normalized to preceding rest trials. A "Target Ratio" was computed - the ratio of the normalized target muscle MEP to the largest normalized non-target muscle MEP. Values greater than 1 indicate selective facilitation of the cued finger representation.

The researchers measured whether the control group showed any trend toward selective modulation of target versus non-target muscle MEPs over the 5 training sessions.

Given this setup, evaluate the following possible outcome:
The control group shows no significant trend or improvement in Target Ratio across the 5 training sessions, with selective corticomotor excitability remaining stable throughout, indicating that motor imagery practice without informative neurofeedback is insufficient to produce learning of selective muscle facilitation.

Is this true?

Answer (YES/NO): YES